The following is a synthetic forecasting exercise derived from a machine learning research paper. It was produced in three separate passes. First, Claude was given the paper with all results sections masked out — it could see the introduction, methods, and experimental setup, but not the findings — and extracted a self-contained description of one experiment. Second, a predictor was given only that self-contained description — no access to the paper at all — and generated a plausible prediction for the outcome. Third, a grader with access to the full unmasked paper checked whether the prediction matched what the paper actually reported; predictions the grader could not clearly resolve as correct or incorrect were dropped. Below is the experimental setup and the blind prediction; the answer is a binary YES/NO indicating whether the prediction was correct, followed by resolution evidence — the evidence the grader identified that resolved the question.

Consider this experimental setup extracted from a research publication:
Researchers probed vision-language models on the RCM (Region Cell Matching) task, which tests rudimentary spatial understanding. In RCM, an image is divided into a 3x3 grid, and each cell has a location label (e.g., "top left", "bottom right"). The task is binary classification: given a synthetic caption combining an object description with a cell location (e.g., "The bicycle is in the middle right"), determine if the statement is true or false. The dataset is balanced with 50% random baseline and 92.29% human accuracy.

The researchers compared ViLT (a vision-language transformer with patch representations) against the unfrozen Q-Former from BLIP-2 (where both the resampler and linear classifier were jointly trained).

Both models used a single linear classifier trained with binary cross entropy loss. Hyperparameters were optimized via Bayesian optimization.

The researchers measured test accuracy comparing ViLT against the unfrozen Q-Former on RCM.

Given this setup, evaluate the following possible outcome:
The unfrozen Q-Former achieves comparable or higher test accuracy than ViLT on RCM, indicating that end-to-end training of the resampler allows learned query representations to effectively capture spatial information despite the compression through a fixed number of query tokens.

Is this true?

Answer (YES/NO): YES